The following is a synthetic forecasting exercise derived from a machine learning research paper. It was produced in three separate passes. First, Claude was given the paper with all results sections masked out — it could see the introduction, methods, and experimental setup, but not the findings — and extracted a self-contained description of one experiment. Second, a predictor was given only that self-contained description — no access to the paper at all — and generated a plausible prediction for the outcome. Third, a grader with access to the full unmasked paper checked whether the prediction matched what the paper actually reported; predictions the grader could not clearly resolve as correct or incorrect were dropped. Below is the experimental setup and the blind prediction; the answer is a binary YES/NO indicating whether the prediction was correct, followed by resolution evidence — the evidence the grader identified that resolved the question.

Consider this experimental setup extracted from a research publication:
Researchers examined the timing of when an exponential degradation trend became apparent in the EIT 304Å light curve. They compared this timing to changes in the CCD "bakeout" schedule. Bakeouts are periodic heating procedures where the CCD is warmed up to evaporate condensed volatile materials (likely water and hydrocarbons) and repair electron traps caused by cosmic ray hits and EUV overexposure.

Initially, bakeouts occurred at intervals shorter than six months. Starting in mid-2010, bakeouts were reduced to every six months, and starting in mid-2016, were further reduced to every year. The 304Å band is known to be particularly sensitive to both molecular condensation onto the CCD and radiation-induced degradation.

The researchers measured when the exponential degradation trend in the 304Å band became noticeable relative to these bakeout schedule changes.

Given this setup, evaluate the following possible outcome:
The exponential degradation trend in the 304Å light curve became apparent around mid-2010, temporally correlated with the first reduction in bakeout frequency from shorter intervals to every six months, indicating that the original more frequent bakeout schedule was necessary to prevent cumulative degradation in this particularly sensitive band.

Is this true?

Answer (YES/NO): NO